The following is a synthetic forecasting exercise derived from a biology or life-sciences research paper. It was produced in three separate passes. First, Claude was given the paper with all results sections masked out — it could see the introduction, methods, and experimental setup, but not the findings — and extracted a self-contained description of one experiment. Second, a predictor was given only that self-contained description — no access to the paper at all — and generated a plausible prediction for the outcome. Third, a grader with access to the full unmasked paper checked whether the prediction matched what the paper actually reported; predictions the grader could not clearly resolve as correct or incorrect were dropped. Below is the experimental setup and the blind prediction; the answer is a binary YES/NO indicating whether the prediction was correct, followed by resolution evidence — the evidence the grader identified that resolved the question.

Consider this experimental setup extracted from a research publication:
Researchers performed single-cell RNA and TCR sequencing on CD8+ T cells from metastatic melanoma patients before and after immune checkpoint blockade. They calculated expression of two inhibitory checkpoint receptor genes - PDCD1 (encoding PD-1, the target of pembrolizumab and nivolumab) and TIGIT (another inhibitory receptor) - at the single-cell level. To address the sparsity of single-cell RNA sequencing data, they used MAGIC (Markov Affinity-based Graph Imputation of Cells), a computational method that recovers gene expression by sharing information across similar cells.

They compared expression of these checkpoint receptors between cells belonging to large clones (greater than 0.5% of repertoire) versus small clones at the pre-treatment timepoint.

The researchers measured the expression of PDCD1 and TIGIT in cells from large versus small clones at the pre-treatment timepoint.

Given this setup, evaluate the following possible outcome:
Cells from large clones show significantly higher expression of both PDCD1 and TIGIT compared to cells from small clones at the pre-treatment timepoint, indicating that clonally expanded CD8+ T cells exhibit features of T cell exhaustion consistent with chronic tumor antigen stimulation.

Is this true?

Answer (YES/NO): NO